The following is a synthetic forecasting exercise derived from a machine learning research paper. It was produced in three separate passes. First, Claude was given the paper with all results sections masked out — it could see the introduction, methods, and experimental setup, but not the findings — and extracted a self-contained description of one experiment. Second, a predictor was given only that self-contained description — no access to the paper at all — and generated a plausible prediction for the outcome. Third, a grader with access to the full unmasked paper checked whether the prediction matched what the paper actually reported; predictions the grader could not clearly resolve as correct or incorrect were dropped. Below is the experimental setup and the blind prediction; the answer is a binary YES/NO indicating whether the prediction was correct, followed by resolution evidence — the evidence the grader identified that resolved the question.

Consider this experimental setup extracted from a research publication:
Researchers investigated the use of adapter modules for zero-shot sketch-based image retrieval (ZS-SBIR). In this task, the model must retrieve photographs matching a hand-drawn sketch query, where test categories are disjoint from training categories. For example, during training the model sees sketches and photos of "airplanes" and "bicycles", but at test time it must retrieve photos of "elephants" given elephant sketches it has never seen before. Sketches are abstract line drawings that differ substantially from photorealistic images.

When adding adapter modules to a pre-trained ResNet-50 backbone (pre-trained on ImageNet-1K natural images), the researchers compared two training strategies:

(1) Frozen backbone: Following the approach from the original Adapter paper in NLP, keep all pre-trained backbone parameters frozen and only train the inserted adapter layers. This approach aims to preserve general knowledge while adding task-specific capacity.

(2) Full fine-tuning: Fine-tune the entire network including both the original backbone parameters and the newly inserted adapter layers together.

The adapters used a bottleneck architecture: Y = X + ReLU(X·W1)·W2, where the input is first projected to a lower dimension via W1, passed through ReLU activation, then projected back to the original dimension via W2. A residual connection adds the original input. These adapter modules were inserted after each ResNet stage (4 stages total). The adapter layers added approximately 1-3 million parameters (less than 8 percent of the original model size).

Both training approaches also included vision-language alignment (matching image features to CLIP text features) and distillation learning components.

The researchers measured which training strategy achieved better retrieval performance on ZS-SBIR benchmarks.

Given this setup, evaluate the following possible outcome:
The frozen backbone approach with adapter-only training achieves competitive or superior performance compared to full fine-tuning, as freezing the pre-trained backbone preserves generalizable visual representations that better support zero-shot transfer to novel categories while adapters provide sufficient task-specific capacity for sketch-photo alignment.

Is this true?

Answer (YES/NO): NO